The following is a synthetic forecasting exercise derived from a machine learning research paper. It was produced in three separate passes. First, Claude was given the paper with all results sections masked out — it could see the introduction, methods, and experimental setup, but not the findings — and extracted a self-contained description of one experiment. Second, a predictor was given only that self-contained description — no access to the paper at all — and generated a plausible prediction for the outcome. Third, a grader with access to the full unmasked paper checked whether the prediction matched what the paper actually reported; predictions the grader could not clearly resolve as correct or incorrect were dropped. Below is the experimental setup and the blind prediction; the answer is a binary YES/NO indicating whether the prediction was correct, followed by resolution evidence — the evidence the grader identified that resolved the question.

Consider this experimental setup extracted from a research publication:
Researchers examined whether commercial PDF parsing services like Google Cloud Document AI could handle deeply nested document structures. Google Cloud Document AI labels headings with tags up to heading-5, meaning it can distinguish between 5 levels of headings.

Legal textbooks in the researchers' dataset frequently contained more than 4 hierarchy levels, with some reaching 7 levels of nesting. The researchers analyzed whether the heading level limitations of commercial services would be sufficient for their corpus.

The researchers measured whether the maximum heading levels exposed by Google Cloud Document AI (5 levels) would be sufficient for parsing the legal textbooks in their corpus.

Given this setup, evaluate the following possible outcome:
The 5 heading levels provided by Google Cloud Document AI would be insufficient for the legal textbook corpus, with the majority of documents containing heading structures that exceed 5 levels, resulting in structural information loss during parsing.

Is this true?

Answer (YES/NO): NO